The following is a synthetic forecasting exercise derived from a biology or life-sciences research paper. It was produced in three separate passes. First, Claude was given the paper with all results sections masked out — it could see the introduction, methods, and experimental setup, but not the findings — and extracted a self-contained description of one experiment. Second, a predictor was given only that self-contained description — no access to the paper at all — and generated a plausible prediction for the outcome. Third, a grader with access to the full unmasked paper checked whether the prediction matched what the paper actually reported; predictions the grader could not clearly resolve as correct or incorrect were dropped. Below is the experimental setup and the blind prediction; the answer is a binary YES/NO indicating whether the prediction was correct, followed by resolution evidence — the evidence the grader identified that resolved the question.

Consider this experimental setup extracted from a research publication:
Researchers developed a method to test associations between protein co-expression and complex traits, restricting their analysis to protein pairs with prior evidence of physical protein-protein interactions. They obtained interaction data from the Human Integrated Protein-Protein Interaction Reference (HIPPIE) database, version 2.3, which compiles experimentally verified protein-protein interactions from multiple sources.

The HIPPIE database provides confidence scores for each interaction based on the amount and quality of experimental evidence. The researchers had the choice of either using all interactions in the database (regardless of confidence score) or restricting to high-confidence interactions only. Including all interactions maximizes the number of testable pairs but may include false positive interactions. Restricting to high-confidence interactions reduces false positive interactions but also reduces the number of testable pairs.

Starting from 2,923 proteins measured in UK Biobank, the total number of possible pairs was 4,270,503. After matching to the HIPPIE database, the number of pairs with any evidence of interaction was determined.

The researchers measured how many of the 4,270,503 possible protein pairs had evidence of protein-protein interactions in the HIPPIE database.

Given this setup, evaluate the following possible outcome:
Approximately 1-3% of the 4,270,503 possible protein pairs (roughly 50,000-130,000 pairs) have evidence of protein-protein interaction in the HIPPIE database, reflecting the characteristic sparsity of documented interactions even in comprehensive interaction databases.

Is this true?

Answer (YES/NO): NO